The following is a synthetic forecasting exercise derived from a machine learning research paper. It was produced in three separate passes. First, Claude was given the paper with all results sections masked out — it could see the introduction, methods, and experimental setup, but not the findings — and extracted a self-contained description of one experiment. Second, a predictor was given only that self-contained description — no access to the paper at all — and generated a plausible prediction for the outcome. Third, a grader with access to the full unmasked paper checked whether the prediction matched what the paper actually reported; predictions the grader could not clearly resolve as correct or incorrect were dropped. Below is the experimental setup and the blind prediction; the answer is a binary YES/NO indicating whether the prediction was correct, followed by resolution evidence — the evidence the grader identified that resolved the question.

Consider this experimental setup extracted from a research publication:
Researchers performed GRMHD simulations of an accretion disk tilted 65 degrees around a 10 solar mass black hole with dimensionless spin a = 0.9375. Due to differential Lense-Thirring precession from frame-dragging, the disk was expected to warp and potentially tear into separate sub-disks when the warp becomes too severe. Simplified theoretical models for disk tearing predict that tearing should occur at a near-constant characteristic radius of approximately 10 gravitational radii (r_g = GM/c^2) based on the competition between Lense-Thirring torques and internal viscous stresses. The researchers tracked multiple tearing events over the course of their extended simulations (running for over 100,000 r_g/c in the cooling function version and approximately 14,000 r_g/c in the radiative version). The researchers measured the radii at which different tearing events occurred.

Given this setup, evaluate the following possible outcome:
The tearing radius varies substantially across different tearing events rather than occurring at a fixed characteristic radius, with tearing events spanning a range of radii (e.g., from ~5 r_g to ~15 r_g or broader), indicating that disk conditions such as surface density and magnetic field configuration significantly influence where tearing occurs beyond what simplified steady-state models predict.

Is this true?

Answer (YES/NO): YES